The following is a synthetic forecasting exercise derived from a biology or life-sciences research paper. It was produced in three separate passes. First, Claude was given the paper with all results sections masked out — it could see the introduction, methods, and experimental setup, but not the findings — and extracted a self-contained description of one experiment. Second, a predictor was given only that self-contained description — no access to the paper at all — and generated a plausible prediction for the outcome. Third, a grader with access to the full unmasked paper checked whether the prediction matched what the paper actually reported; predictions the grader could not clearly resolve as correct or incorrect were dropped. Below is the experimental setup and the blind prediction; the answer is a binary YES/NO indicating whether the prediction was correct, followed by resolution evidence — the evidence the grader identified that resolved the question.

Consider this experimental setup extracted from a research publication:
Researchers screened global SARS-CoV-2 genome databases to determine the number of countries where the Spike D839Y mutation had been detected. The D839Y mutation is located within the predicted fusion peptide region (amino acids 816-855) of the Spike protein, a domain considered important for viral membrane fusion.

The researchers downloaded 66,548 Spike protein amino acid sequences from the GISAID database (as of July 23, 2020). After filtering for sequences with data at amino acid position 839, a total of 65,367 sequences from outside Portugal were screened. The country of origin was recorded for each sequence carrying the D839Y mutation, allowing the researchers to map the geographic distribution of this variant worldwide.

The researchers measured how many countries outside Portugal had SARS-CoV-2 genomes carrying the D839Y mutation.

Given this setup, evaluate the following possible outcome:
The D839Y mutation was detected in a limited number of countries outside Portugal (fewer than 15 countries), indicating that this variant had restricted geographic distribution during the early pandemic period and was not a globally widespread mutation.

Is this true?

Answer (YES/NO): YES